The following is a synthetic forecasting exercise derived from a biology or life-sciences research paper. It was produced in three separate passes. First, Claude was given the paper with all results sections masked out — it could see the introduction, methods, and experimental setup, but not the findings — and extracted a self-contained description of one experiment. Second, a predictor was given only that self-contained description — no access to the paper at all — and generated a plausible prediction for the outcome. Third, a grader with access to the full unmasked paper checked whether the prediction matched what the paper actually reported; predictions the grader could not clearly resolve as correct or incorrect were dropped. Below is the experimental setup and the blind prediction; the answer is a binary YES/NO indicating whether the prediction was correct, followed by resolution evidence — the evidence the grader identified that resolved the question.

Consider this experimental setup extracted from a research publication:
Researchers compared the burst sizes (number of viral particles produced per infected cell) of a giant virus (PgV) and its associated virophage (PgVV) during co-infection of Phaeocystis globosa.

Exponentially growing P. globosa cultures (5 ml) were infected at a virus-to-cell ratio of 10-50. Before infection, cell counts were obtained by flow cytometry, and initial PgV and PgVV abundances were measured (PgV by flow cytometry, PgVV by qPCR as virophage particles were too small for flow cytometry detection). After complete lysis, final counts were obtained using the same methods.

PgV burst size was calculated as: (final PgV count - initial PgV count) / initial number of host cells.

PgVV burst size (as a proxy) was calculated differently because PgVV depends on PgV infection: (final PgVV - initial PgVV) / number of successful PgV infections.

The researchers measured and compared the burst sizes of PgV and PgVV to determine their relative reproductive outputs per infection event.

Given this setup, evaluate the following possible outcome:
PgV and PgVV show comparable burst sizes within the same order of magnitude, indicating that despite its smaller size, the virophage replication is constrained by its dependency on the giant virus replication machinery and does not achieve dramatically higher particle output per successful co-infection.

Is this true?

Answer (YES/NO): YES